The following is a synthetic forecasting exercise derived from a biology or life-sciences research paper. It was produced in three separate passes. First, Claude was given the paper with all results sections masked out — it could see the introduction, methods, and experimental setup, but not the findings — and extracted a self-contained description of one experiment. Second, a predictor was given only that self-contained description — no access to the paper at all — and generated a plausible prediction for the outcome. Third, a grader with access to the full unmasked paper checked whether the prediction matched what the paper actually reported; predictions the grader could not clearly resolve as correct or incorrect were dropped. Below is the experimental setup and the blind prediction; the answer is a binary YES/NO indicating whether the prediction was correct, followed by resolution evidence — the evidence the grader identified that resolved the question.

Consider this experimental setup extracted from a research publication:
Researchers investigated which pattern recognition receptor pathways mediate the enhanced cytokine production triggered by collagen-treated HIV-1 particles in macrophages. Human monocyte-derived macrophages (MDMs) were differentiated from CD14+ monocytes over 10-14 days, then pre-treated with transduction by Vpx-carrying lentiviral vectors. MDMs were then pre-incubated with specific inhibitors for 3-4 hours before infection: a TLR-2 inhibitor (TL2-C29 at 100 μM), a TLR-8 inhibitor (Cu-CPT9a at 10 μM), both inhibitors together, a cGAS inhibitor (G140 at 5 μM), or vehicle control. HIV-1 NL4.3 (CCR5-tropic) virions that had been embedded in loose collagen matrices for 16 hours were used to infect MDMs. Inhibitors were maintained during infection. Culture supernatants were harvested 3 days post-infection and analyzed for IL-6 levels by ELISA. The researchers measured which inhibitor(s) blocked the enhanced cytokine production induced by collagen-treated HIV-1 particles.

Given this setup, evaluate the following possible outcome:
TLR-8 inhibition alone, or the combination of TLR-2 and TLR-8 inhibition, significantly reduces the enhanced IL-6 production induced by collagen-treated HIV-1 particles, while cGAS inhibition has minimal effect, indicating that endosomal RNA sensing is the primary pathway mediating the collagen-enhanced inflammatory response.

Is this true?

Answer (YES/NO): NO